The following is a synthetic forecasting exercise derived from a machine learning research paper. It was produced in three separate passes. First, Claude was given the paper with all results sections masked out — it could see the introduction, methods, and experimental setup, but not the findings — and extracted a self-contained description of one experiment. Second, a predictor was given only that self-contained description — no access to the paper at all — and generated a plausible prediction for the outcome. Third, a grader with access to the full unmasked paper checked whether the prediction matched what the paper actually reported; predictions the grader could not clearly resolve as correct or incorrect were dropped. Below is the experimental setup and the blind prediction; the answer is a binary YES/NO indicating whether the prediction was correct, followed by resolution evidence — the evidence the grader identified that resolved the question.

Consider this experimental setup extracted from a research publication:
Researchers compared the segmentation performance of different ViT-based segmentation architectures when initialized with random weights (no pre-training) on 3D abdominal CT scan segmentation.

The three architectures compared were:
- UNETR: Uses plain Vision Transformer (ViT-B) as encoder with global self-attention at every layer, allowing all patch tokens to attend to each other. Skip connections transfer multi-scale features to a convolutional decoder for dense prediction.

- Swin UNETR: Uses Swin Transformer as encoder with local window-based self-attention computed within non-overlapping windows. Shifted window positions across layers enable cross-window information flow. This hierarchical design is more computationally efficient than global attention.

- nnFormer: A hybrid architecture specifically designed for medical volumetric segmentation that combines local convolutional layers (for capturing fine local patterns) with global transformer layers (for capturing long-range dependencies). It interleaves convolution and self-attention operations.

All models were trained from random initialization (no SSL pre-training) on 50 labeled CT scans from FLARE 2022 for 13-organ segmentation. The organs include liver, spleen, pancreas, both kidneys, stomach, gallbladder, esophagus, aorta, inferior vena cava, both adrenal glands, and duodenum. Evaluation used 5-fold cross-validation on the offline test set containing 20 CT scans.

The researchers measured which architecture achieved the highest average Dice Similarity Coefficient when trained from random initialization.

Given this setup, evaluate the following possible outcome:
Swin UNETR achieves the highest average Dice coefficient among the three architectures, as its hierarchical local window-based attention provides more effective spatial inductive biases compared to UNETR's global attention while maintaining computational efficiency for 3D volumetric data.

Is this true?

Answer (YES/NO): NO